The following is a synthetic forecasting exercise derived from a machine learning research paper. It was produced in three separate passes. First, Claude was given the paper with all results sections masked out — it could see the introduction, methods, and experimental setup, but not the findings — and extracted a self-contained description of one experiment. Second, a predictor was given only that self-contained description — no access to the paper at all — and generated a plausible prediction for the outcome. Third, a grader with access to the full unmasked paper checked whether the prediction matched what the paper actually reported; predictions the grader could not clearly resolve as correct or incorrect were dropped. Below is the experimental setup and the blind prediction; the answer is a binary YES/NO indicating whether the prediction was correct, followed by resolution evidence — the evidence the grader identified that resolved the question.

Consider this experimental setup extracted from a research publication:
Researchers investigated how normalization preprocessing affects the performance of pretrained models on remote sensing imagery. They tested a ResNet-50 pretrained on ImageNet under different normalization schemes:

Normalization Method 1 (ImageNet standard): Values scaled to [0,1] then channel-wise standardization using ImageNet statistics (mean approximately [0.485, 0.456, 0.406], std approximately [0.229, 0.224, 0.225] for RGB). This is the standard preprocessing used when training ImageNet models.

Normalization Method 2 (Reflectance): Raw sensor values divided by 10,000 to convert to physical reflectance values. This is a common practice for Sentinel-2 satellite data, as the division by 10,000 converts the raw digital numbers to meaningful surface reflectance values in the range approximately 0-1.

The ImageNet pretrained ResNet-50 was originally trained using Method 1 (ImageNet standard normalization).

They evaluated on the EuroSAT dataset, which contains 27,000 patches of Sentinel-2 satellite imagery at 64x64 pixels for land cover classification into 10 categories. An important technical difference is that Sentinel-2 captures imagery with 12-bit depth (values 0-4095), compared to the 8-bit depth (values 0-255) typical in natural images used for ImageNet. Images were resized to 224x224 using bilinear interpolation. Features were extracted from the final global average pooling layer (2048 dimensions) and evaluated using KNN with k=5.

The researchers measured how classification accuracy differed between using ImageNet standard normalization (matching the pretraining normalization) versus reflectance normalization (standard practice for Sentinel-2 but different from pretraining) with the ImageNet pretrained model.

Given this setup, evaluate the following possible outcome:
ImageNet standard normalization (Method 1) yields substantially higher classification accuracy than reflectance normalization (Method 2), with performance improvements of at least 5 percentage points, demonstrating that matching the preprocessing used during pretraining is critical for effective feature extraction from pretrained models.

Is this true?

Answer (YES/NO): YES